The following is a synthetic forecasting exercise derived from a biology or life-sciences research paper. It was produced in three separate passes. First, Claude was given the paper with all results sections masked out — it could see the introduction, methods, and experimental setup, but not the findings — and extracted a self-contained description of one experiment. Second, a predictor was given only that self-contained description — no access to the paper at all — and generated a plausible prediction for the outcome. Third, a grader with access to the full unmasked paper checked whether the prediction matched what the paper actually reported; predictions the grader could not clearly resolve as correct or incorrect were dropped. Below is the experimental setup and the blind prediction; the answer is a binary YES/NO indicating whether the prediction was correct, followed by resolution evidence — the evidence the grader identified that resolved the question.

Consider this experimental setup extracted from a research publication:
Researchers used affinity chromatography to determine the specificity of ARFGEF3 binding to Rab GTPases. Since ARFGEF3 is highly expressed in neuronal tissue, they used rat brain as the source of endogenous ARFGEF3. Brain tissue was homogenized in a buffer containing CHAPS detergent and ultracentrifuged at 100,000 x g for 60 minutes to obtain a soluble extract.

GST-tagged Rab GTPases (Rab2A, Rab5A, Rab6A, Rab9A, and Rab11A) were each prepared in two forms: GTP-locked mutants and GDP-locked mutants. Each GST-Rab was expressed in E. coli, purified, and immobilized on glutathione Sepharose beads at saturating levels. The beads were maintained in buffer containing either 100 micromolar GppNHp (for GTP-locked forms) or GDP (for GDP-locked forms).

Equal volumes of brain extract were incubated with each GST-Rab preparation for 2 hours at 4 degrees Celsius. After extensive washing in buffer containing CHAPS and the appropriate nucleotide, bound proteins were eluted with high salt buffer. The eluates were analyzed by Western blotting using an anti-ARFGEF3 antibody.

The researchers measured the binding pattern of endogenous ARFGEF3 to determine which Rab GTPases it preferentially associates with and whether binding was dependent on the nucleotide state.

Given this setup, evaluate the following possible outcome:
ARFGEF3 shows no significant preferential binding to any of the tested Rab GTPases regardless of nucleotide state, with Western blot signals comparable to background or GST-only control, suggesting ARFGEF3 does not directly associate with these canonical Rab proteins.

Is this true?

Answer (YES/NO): NO